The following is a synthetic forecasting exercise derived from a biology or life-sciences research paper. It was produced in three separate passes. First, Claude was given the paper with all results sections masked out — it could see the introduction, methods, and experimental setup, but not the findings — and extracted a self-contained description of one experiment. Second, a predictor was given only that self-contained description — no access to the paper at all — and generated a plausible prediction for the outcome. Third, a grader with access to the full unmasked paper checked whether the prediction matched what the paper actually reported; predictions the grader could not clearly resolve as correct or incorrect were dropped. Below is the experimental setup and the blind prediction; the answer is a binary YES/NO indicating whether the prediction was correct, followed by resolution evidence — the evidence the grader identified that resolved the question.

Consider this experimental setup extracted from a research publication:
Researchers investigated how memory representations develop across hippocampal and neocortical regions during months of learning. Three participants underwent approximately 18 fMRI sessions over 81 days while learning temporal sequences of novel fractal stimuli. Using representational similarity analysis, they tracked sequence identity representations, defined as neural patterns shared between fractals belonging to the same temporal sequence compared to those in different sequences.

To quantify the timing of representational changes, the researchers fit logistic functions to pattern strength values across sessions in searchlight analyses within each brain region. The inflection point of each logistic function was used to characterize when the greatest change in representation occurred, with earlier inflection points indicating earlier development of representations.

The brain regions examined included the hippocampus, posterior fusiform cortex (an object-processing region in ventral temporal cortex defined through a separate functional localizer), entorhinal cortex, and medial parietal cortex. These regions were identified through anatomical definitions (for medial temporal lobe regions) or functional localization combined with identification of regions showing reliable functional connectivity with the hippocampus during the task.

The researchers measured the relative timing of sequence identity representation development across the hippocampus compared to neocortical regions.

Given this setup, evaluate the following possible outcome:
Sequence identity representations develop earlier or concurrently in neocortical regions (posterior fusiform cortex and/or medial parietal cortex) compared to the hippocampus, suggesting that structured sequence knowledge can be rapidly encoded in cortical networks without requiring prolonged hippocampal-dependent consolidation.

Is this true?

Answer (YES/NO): NO